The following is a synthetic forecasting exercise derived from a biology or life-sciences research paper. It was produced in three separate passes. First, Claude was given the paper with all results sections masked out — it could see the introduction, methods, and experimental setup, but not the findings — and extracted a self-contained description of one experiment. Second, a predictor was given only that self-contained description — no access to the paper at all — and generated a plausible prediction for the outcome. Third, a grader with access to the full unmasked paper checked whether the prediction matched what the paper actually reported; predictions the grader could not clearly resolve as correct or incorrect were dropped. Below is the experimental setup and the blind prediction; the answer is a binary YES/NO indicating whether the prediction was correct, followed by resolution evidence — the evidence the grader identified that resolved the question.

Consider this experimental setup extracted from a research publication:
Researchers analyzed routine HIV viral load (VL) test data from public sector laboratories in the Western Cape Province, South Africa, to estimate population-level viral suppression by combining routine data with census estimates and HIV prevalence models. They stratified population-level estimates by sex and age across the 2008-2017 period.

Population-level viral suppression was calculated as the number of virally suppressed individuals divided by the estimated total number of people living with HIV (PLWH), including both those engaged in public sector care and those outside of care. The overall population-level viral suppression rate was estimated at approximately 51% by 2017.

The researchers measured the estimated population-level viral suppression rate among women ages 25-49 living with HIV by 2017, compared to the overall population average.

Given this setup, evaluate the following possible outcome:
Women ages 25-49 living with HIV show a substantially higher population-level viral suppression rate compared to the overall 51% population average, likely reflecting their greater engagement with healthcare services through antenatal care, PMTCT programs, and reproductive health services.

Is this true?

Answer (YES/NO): YES